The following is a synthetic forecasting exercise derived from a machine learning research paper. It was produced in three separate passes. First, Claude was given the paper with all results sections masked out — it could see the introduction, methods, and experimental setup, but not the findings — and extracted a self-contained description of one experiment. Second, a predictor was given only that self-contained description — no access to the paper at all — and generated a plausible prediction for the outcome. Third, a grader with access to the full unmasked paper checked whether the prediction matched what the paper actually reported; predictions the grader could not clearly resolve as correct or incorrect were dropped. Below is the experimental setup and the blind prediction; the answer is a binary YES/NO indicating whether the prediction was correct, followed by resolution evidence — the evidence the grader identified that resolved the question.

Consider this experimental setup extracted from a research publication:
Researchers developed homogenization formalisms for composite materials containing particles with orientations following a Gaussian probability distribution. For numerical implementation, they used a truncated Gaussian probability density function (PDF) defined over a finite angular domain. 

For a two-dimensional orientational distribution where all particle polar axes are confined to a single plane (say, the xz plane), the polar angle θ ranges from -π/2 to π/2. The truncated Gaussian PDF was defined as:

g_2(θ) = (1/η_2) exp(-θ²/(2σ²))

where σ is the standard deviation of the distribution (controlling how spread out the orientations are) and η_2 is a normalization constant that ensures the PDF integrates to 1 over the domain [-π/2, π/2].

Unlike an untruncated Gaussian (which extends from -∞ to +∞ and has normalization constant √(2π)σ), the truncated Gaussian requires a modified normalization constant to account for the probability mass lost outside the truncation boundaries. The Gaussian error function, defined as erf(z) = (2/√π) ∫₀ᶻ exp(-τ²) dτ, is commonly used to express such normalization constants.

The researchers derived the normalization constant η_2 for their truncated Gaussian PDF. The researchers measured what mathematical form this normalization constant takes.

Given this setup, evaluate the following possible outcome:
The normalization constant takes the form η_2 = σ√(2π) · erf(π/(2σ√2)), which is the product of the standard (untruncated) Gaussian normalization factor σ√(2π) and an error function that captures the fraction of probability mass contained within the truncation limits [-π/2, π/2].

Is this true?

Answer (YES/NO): YES